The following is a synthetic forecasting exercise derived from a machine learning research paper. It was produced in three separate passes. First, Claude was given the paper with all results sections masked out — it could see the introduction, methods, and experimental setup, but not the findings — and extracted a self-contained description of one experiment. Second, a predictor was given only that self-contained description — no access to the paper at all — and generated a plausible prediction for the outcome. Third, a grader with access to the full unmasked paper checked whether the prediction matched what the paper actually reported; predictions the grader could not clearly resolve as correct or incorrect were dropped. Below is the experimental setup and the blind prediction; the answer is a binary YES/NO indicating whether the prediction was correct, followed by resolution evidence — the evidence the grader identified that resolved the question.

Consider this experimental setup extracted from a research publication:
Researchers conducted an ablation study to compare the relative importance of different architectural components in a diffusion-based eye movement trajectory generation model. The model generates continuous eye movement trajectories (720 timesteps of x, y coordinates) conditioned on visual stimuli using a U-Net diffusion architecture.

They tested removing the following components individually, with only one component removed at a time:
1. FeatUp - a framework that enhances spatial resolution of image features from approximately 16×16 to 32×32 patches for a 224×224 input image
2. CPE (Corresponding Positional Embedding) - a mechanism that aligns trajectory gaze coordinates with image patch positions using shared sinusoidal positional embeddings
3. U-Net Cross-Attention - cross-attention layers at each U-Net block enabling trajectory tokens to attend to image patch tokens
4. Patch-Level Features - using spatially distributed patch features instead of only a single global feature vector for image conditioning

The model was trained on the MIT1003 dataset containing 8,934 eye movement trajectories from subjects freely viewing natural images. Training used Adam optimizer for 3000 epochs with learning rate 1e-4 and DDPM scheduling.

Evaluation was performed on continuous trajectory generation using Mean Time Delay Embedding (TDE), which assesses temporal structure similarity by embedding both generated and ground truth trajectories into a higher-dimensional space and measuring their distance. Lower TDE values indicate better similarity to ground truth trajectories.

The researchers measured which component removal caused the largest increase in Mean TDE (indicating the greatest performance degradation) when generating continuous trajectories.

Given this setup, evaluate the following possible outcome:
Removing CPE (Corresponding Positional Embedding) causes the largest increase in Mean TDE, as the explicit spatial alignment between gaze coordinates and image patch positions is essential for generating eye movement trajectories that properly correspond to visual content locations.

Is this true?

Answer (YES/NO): NO